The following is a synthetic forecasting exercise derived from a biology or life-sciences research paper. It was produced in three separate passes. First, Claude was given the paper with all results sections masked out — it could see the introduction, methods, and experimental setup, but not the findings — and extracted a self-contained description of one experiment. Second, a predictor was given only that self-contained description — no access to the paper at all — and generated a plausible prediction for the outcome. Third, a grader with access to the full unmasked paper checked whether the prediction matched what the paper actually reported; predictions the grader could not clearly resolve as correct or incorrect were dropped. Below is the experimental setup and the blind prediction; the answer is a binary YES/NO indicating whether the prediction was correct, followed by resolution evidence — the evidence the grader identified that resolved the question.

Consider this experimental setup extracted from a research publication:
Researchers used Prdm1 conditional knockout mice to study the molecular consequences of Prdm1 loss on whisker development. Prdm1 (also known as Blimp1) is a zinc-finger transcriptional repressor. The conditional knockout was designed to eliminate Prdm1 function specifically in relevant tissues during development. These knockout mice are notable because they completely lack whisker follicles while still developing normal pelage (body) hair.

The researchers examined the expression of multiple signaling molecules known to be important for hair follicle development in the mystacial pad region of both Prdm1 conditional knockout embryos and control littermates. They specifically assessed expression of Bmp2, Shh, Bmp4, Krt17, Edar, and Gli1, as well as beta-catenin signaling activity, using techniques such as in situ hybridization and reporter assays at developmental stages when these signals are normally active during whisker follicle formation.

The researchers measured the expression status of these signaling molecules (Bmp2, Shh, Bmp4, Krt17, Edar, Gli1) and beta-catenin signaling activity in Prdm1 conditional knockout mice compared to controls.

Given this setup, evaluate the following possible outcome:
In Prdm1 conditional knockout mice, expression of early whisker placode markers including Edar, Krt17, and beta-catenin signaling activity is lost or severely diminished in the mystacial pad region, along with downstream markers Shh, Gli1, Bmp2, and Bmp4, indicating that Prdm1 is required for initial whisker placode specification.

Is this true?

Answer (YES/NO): NO